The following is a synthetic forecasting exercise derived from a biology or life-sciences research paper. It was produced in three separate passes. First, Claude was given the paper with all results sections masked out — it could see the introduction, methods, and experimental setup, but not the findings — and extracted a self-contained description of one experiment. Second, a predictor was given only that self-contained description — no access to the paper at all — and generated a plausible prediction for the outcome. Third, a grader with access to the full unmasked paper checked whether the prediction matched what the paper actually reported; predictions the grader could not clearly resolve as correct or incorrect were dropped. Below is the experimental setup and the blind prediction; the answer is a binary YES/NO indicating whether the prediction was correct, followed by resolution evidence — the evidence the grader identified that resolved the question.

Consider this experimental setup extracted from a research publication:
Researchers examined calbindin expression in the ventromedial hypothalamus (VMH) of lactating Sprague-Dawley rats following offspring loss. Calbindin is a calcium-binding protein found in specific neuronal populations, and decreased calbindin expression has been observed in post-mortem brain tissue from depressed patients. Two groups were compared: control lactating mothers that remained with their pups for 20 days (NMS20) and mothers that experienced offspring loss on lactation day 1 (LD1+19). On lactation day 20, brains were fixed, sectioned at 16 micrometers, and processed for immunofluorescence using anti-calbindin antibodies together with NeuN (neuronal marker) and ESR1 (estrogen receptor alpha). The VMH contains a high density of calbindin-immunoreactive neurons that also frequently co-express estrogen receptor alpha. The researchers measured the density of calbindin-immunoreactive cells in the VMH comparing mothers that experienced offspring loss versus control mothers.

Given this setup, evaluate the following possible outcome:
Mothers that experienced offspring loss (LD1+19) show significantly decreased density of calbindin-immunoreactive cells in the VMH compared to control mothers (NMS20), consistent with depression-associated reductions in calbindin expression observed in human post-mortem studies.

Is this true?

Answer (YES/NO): NO